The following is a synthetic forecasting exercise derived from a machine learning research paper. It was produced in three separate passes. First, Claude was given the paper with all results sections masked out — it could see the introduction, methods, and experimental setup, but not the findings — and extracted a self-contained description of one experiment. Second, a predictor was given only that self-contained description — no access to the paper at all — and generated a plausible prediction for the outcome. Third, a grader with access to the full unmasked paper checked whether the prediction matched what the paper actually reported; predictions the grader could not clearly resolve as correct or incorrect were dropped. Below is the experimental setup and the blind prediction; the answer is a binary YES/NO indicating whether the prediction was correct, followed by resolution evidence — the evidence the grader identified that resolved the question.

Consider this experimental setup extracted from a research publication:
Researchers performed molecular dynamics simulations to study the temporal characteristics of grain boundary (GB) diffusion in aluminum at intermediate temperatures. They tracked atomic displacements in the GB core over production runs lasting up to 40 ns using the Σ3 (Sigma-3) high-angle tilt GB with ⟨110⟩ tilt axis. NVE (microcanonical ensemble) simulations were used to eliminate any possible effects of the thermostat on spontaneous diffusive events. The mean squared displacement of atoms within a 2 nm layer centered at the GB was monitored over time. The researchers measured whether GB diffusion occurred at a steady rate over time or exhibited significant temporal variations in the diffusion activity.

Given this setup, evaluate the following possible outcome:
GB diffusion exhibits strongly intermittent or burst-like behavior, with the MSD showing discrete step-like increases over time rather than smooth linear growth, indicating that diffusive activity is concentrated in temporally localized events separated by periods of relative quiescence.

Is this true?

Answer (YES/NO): YES